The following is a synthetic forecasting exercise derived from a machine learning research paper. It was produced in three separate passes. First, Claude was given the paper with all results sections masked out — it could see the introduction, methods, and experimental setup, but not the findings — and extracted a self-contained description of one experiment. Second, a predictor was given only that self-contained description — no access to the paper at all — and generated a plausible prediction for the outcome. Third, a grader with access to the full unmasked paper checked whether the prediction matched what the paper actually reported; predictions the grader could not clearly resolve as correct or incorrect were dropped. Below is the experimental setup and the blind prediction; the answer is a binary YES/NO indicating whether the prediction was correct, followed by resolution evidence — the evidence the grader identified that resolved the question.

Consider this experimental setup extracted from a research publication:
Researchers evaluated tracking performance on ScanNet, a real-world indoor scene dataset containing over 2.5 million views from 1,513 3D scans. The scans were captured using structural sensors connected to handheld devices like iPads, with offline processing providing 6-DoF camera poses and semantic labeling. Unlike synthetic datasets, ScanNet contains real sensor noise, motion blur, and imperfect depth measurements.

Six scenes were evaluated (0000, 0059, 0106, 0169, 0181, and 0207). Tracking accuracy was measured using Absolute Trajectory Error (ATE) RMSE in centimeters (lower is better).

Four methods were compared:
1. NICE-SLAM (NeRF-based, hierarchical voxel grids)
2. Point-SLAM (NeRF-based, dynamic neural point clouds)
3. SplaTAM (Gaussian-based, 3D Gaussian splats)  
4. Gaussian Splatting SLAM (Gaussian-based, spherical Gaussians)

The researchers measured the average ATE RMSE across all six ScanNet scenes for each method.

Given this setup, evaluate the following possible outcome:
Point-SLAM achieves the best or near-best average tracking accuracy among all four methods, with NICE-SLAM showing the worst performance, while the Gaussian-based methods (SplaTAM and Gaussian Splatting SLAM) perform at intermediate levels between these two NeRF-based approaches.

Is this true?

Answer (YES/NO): NO